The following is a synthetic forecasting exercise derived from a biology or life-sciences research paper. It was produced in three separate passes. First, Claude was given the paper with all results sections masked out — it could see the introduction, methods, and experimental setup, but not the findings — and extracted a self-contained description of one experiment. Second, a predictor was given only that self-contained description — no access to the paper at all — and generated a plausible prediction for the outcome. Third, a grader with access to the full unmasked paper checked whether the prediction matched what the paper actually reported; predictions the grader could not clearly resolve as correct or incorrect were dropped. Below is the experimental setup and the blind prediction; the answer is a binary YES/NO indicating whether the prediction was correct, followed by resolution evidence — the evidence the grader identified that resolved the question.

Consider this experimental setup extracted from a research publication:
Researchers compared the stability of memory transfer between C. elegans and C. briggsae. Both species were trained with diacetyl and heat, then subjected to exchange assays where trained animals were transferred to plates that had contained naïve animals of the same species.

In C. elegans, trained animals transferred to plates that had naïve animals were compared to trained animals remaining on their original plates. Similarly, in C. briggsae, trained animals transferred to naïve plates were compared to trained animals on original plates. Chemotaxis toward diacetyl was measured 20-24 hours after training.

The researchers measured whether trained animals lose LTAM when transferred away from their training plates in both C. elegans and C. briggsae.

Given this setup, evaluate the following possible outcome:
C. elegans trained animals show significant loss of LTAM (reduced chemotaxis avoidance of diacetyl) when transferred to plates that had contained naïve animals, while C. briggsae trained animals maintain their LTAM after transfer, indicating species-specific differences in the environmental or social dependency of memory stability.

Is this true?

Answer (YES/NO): YES